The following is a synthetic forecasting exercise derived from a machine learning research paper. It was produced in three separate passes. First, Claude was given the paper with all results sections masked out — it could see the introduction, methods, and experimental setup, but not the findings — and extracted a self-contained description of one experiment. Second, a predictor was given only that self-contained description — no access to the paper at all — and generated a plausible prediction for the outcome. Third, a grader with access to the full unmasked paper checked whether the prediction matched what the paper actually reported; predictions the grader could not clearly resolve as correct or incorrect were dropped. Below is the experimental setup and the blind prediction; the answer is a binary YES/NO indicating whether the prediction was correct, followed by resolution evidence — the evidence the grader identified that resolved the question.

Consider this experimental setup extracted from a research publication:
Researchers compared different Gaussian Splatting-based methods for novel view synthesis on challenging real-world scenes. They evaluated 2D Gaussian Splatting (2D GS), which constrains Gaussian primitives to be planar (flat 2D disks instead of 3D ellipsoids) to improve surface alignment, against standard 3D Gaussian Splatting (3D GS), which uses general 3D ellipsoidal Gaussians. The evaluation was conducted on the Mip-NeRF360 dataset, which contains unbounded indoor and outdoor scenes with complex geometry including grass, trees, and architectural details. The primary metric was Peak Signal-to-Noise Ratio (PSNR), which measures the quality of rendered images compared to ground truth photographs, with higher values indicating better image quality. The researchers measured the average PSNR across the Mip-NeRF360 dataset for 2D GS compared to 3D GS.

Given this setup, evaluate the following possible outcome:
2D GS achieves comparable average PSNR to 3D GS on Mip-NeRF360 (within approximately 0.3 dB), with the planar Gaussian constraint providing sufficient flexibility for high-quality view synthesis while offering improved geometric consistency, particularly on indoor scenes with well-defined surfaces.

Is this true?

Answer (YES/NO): NO